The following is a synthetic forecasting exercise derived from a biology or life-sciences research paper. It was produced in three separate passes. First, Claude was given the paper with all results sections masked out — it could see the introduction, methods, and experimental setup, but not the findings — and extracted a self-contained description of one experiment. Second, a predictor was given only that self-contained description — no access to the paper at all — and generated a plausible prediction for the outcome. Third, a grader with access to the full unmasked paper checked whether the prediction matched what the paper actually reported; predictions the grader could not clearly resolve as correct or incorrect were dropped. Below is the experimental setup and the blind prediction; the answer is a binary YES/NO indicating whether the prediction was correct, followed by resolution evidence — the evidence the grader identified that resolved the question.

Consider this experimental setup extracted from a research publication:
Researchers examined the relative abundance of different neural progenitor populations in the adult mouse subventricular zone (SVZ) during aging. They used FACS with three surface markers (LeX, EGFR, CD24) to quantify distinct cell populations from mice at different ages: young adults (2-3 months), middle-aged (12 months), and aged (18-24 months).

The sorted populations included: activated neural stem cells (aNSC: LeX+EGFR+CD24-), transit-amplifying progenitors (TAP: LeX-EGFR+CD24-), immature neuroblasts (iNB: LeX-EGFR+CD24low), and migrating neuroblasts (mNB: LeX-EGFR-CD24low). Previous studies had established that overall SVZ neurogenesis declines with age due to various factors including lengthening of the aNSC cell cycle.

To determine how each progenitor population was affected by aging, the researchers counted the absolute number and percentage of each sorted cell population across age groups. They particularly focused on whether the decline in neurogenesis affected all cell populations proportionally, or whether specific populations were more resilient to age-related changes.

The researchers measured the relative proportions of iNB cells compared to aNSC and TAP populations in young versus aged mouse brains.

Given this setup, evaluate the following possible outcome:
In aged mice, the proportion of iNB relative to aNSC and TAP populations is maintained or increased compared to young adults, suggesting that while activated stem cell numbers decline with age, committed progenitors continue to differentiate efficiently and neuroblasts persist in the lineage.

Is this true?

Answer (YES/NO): YES